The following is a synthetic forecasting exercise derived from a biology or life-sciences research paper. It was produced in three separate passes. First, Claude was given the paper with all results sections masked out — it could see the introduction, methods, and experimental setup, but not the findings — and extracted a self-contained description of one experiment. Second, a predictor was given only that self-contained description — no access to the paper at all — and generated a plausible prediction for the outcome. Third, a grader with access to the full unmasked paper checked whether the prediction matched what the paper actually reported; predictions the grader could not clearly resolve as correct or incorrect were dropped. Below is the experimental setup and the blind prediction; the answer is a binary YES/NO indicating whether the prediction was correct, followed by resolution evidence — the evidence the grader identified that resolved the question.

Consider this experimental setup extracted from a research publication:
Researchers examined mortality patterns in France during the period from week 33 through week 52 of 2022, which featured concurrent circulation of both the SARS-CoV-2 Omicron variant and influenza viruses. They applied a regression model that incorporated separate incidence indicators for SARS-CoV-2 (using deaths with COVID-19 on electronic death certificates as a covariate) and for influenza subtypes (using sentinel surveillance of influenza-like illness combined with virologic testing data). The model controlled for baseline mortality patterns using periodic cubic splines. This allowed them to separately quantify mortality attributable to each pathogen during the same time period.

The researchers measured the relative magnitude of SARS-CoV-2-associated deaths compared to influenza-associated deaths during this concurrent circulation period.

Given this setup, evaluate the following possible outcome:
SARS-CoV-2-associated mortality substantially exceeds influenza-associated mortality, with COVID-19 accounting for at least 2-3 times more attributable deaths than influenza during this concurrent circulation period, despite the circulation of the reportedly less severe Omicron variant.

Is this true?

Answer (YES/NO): YES